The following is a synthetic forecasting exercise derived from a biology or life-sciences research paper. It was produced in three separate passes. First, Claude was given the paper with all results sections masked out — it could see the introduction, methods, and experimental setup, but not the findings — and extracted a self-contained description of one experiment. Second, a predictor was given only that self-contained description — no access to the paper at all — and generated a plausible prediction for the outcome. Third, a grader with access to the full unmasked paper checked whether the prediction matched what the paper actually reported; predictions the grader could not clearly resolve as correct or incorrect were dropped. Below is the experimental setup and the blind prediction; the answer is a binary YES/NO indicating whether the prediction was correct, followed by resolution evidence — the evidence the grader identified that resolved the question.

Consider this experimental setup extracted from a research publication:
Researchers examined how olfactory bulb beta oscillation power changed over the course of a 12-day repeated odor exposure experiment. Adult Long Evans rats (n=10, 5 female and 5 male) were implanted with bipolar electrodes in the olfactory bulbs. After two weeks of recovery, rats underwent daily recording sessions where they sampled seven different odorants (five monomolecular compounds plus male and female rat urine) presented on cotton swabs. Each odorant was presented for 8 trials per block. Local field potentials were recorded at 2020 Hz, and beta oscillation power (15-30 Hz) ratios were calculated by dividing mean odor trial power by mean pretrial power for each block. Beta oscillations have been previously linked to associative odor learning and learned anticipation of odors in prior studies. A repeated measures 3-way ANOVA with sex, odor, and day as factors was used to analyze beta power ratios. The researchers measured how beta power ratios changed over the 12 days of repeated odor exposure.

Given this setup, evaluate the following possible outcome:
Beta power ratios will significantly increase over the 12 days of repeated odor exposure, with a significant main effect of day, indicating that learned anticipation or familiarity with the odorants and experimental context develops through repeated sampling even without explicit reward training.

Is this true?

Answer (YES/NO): YES